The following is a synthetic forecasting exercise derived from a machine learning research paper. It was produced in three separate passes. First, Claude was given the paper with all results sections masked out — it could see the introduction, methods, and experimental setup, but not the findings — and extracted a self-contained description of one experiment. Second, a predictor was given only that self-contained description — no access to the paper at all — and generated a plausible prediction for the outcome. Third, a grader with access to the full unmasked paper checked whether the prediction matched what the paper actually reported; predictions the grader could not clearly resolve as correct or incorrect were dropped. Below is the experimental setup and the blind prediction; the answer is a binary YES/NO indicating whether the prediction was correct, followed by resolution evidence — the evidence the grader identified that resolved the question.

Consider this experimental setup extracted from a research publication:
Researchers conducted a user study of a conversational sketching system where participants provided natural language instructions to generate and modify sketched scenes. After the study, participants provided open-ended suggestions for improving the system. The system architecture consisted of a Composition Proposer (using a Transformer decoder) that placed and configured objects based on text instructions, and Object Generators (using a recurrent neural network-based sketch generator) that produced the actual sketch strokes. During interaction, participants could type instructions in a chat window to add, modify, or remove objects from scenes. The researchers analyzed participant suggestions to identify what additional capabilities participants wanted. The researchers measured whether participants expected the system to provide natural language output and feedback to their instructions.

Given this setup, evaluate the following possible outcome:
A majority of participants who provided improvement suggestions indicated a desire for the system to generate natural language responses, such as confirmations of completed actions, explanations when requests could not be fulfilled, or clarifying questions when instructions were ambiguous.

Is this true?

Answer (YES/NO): NO